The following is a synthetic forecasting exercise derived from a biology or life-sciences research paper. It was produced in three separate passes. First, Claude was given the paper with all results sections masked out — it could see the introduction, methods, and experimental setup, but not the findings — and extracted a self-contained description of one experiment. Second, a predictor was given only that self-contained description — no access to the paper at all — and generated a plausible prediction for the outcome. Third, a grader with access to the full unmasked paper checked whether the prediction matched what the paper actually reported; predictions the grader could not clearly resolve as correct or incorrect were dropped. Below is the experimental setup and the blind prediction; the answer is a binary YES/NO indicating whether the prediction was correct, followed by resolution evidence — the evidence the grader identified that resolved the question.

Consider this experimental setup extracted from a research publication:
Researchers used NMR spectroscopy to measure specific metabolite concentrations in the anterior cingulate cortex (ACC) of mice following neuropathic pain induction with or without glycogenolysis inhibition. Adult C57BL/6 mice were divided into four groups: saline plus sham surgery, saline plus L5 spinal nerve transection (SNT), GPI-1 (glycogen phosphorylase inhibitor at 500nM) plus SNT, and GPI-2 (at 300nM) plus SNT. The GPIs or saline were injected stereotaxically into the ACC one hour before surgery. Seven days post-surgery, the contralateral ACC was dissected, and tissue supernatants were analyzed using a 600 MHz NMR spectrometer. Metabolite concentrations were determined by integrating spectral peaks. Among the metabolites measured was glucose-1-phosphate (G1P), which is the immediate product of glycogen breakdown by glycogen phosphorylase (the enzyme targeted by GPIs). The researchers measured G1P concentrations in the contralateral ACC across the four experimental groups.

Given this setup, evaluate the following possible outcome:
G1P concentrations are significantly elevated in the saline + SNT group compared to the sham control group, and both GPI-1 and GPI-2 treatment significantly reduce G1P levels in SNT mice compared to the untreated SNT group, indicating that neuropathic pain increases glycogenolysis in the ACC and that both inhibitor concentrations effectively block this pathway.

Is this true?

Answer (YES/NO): YES